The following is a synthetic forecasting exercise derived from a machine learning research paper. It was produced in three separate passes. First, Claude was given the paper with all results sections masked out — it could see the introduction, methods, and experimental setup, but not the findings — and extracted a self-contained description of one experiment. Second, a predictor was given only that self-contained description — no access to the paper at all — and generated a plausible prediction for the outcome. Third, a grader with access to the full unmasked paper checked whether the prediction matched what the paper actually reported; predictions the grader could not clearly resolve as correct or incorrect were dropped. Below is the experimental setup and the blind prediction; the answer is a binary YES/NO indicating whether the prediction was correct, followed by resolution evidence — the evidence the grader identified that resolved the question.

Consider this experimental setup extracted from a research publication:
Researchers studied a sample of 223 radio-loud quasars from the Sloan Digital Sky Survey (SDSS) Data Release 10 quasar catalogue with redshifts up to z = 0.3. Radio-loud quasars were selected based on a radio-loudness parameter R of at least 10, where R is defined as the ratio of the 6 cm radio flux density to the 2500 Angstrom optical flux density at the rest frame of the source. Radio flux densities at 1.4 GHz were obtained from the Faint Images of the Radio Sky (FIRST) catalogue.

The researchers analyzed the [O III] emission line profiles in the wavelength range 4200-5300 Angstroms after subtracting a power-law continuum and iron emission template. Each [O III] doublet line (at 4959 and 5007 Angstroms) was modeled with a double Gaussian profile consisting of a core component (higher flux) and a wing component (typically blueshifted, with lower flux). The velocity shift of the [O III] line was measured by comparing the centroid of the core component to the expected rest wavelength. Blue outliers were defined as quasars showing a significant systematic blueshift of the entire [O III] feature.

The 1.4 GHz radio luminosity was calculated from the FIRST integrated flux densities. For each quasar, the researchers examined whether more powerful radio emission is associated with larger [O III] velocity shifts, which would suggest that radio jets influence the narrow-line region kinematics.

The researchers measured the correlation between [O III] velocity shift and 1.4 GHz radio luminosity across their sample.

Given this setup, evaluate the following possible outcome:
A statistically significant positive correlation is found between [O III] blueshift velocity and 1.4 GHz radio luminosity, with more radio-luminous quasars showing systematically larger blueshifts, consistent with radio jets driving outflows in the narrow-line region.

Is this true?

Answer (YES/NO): NO